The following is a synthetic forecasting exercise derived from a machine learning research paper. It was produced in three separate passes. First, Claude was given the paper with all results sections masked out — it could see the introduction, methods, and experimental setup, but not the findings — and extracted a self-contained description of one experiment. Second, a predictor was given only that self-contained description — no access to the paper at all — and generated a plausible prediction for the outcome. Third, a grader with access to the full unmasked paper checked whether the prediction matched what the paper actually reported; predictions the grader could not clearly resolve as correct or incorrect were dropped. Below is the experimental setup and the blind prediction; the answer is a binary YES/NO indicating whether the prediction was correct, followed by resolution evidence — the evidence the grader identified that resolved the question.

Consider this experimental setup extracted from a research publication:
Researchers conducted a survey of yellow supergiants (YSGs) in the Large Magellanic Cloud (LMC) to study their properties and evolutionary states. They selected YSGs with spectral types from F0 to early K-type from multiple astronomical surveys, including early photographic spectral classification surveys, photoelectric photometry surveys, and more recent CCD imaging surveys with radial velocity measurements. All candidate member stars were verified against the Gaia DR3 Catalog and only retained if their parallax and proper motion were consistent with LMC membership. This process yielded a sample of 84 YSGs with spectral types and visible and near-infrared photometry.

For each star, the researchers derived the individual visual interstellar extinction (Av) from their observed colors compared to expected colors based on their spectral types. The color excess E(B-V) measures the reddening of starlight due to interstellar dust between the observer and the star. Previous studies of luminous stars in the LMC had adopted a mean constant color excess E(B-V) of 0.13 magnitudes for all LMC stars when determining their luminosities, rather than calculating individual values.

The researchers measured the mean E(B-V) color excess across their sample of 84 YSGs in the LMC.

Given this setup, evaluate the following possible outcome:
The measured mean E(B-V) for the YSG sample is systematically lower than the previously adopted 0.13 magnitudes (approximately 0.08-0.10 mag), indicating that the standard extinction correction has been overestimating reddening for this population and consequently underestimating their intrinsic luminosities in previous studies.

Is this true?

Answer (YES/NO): NO